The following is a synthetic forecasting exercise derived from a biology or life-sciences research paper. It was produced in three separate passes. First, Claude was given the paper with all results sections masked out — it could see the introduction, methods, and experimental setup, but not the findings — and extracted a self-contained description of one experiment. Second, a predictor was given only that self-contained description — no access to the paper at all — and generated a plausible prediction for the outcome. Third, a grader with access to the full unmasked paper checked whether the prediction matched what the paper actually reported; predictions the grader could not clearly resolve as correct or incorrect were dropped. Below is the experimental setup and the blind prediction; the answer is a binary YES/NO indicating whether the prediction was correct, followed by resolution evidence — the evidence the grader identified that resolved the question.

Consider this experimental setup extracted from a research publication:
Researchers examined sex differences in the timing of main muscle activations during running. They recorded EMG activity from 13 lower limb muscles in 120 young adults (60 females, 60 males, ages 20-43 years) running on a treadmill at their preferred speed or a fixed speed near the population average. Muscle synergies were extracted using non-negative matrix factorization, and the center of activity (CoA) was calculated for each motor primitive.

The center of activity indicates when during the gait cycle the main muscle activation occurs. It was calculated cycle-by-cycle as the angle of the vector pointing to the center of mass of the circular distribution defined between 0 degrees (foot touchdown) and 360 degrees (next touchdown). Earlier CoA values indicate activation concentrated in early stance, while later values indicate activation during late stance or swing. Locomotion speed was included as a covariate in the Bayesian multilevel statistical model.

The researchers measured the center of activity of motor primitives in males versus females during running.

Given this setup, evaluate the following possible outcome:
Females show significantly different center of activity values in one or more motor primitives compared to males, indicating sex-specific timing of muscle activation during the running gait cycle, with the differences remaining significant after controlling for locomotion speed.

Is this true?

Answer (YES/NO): NO